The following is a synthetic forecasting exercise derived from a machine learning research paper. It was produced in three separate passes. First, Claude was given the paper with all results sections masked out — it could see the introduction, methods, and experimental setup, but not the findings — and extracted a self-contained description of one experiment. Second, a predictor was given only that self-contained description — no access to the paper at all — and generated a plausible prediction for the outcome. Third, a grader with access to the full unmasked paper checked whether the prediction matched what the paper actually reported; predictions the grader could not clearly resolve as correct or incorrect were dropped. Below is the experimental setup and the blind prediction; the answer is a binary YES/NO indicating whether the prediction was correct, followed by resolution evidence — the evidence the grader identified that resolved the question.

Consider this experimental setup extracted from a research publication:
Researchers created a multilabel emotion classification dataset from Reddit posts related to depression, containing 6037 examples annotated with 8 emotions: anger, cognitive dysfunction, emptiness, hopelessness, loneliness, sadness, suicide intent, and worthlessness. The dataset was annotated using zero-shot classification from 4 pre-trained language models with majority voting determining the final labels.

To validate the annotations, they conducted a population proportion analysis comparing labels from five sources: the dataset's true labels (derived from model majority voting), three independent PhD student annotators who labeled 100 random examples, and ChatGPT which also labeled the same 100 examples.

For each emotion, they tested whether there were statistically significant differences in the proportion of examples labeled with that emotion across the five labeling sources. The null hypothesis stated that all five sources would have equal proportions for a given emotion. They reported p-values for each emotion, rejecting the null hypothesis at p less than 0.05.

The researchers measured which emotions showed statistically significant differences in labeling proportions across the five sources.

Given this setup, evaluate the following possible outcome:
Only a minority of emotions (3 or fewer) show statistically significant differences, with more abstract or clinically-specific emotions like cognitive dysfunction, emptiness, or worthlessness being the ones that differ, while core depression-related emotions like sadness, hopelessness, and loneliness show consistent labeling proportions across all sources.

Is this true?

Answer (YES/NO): NO